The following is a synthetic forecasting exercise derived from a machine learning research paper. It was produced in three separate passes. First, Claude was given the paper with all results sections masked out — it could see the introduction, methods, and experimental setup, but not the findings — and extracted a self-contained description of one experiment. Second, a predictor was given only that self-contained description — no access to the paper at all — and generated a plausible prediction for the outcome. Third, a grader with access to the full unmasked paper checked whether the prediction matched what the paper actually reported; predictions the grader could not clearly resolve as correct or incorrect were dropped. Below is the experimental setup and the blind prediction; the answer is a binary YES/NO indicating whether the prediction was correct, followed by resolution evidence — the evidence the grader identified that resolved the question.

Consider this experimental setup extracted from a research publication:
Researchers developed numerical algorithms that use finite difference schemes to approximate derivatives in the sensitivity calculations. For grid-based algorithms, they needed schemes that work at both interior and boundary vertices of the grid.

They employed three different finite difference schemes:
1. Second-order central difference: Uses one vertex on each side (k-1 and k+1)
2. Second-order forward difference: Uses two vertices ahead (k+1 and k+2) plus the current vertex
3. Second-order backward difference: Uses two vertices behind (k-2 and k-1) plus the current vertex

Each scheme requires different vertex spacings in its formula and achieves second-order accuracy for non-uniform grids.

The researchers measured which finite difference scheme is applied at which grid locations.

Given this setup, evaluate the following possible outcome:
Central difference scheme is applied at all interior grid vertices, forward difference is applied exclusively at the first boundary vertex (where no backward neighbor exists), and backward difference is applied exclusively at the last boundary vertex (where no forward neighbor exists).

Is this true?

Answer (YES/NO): YES